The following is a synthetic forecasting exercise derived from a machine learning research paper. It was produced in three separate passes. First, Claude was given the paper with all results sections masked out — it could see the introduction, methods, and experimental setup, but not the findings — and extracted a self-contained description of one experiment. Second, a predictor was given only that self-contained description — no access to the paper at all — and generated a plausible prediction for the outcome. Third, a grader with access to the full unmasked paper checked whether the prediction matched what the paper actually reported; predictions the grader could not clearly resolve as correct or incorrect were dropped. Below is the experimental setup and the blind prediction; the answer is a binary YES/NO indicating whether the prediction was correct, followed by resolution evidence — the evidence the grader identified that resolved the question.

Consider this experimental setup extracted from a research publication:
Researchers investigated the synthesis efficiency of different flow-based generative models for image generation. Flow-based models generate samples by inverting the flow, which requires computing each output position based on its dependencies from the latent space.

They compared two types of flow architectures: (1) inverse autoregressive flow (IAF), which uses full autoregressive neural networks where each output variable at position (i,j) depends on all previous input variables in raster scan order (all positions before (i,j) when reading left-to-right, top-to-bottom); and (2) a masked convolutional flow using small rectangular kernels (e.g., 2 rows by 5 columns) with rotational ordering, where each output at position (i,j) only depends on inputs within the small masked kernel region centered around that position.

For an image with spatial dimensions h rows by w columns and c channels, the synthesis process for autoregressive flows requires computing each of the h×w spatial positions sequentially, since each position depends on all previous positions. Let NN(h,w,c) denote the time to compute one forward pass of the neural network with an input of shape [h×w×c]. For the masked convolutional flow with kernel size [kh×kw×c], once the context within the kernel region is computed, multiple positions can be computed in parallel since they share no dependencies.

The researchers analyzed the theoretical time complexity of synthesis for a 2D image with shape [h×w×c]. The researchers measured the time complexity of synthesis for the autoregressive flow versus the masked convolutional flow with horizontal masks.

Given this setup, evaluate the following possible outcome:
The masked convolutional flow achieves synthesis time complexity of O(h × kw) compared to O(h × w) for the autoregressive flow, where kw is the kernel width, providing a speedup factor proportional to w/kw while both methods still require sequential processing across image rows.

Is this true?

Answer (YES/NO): NO